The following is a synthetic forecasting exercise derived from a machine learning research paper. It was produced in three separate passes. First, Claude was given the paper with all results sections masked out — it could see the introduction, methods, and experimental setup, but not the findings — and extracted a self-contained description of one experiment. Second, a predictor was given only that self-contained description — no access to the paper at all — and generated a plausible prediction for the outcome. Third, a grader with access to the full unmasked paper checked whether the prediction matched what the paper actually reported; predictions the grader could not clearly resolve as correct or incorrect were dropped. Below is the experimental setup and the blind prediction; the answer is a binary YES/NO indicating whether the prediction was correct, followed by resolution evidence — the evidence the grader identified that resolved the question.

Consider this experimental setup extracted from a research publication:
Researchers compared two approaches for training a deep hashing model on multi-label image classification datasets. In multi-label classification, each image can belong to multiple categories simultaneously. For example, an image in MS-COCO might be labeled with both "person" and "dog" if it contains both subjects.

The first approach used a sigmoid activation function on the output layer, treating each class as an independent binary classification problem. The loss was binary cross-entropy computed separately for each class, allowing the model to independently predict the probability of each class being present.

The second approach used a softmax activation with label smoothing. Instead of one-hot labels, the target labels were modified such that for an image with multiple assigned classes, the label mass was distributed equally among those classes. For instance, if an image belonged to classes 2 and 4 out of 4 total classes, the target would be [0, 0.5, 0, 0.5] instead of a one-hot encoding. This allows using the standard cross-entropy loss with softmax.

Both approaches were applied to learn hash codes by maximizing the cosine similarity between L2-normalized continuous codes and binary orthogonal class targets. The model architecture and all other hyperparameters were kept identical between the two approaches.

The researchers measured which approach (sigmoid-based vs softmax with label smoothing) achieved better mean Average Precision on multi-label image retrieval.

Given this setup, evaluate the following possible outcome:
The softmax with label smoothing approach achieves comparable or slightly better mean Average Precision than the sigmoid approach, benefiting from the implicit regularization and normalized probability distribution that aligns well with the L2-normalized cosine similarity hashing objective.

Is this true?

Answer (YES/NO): NO